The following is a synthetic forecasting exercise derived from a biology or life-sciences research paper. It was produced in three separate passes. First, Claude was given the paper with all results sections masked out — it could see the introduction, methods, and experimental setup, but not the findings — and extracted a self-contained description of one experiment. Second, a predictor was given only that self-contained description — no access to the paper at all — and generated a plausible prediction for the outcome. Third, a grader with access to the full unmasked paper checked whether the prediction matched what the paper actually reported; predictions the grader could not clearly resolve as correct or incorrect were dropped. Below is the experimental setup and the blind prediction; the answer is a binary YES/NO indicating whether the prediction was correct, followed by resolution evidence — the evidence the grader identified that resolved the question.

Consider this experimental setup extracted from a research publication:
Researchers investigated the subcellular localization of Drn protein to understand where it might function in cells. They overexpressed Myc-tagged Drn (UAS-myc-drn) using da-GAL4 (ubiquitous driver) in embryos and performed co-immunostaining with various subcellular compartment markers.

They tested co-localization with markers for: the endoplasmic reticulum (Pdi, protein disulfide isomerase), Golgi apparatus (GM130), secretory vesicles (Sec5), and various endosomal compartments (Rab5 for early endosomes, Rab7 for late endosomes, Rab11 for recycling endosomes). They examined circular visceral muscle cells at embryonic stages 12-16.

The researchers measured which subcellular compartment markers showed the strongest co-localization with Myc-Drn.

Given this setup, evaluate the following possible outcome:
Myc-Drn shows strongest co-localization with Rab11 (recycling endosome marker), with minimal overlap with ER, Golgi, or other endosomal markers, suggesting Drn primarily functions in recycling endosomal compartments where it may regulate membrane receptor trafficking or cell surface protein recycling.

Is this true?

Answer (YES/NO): NO